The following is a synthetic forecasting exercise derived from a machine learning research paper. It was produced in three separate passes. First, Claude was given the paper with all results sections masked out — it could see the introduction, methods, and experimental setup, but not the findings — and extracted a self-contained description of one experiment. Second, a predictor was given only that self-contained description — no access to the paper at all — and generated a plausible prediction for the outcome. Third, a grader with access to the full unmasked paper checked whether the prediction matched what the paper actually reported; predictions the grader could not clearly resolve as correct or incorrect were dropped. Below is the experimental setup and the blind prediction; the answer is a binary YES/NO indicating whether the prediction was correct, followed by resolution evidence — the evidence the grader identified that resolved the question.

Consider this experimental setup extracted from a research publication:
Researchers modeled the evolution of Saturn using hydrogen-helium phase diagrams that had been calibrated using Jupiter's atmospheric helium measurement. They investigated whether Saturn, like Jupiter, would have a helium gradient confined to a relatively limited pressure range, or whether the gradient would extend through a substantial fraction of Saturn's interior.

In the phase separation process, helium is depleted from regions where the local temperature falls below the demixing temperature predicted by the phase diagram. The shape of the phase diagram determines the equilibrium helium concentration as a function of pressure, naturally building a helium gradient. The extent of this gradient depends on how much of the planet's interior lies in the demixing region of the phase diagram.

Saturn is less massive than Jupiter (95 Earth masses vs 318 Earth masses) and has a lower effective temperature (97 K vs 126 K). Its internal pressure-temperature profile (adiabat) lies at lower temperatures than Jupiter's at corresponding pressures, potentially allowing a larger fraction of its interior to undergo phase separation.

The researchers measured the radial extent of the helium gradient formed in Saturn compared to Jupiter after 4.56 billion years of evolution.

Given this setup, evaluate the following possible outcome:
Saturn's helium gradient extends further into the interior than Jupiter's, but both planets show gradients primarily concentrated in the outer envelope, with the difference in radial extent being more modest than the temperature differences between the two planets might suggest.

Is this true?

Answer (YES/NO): NO